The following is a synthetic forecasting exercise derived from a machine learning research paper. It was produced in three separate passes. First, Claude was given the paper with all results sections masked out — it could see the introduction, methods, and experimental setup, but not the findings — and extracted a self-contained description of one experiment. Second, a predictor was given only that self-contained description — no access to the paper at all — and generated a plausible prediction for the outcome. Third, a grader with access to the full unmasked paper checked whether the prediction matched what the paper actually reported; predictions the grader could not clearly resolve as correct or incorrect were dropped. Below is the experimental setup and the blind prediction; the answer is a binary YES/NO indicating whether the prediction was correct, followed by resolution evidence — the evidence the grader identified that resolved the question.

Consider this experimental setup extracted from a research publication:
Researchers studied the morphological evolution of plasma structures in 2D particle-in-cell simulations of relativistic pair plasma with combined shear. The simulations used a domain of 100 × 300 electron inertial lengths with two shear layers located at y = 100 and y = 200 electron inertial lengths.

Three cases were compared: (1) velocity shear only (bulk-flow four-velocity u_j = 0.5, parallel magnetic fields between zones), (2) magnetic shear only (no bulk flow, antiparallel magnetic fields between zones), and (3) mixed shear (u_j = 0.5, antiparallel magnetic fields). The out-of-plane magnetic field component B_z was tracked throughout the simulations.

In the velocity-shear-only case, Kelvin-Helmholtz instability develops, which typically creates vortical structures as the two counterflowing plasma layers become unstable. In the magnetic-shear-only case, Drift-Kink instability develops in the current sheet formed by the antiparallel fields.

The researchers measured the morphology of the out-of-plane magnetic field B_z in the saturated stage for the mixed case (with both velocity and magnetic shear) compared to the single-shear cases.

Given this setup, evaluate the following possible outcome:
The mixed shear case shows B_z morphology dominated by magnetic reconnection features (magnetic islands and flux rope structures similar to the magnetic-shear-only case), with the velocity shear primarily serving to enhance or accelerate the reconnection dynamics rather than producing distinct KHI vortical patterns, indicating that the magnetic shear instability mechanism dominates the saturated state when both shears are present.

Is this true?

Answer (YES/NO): NO